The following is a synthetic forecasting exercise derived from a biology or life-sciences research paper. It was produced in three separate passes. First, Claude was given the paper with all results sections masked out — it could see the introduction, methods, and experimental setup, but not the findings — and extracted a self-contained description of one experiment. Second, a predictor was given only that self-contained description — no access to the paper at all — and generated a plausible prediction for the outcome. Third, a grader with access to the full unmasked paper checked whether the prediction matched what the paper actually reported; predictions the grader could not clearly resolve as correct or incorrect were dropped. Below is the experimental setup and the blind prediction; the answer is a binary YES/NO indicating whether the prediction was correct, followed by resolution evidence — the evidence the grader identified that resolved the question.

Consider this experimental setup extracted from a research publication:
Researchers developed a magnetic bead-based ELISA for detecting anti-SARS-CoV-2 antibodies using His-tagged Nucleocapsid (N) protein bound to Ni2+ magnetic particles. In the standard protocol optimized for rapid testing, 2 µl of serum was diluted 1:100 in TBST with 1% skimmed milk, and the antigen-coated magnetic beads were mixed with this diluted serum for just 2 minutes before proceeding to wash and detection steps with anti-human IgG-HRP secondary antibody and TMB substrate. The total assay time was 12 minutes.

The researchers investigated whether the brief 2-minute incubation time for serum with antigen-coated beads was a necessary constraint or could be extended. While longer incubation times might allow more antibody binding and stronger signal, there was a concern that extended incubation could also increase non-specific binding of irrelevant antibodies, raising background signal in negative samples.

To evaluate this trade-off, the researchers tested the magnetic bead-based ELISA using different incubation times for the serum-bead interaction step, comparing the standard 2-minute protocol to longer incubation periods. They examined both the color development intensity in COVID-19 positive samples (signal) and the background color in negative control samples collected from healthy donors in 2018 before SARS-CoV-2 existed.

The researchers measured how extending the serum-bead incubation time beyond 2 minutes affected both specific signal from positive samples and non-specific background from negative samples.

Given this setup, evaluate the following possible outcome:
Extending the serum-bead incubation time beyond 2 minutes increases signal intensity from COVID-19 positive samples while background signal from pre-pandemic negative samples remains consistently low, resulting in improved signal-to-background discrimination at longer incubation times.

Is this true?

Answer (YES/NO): NO